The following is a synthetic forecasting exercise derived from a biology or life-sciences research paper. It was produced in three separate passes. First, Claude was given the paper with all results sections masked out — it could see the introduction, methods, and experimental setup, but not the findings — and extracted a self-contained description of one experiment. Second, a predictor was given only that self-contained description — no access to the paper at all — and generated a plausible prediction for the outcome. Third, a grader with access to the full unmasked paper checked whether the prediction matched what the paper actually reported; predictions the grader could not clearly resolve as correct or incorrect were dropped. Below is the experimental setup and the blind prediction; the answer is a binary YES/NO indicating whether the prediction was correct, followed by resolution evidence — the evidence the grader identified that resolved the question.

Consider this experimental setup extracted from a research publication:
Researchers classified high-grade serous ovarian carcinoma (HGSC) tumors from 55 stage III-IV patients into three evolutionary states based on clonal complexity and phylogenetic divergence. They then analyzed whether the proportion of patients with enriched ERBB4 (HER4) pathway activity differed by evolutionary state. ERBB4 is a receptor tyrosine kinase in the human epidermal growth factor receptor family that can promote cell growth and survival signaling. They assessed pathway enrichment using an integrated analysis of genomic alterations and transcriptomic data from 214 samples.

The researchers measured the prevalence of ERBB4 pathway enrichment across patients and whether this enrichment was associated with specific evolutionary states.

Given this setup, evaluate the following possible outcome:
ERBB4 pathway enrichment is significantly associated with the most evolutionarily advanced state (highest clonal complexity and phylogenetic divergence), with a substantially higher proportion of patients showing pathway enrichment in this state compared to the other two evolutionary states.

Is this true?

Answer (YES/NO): NO